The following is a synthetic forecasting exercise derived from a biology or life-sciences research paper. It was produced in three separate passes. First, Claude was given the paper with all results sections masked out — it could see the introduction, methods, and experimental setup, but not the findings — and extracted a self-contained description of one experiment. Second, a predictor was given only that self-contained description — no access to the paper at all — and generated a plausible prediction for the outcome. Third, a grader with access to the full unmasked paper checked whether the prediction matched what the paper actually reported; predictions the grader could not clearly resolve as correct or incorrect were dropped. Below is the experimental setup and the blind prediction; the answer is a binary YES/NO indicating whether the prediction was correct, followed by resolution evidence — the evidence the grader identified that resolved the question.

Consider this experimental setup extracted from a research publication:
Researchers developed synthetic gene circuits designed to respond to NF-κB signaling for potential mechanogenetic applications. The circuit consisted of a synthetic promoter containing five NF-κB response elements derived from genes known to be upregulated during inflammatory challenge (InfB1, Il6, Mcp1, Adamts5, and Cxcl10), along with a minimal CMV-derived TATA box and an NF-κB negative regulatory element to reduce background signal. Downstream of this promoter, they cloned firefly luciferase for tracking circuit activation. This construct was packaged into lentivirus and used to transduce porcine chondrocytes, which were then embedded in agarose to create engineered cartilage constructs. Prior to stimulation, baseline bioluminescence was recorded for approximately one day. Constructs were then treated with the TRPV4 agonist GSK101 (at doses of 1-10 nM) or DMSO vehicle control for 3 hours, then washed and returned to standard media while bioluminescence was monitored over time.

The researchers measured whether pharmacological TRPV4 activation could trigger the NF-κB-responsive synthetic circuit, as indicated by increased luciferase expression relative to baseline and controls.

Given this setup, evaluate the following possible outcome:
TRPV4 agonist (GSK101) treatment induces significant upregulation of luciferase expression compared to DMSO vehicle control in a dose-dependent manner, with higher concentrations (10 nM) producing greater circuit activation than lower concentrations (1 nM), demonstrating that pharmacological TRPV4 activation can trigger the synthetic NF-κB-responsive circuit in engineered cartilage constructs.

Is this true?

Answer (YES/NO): NO